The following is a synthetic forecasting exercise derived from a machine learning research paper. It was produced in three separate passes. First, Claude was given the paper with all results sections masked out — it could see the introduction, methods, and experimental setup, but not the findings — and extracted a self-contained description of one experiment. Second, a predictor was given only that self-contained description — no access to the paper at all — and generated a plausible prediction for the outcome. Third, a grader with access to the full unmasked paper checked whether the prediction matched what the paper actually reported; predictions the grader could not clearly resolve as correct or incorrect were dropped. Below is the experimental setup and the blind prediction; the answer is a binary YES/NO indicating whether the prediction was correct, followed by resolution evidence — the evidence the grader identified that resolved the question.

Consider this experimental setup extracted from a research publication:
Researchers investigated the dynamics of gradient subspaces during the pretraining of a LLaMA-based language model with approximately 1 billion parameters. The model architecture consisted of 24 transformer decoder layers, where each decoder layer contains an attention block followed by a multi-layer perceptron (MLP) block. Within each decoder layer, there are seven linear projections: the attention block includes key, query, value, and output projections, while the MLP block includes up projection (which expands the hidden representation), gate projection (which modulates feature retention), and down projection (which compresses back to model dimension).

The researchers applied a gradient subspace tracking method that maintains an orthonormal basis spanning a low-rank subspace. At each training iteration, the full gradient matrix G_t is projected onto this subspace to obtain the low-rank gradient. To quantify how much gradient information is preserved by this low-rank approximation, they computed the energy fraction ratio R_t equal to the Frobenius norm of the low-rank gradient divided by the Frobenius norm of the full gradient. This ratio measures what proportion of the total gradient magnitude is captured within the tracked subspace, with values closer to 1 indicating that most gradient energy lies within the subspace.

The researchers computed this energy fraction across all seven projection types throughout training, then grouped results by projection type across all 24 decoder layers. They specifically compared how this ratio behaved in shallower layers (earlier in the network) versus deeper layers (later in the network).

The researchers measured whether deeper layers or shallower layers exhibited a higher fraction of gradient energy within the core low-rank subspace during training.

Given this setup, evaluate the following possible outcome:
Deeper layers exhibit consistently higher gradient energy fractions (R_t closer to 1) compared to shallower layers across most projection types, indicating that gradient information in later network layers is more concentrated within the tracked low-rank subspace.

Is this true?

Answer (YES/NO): NO